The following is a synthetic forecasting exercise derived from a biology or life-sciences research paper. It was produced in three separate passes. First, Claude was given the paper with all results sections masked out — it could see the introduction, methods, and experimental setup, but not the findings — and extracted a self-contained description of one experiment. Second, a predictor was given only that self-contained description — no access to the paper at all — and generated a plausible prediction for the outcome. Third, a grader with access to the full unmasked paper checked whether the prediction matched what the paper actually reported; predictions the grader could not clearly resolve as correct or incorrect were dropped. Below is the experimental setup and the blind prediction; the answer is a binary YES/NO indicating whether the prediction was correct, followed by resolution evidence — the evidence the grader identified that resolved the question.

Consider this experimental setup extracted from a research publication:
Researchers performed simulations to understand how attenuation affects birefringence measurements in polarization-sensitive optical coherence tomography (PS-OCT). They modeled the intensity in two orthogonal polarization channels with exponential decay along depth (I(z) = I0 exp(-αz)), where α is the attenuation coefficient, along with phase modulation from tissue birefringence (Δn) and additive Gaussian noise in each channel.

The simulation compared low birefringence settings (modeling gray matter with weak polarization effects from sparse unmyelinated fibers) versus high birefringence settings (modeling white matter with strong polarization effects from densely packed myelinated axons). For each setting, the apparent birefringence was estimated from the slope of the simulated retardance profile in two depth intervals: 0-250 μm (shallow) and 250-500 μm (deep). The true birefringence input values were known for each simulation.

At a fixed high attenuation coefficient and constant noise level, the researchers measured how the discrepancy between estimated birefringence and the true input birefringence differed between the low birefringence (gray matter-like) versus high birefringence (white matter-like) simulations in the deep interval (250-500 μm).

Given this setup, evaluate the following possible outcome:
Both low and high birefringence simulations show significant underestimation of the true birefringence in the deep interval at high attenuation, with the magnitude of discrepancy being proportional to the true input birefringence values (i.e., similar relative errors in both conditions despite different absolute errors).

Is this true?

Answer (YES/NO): NO